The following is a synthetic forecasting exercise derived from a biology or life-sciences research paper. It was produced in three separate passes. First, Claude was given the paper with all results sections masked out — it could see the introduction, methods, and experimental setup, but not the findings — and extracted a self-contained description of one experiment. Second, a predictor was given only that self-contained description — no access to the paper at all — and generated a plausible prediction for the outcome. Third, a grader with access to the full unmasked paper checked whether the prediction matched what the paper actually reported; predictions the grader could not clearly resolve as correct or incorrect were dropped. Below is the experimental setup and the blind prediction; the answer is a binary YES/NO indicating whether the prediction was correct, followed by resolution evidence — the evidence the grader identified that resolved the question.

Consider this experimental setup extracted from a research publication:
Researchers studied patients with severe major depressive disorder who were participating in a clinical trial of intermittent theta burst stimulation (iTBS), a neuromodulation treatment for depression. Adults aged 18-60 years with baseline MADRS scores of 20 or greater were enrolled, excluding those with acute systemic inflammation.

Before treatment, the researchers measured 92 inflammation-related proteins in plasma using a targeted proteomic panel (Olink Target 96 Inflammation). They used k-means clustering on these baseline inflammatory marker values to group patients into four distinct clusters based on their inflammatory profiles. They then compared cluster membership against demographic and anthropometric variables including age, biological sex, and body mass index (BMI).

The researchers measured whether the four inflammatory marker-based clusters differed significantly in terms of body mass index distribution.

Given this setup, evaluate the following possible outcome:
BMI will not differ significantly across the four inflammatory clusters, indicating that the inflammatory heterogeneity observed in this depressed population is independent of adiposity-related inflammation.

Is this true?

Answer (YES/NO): YES